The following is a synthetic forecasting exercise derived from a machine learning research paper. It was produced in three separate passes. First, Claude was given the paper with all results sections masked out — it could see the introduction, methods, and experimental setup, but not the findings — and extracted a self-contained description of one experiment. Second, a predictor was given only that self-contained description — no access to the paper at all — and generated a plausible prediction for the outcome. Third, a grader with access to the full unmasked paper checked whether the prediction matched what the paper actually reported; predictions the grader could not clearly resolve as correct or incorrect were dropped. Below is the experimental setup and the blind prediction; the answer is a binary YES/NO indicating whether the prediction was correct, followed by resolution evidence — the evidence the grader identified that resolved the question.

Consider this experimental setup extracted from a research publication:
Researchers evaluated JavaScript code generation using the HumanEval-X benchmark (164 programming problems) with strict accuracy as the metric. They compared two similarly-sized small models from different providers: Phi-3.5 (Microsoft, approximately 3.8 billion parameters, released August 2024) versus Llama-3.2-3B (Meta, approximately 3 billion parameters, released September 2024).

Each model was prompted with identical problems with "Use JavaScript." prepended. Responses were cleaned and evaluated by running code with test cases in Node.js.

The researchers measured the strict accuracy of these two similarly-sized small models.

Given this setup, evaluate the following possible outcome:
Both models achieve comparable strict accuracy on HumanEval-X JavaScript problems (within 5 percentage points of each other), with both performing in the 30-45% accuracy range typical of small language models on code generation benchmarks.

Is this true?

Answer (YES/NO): NO